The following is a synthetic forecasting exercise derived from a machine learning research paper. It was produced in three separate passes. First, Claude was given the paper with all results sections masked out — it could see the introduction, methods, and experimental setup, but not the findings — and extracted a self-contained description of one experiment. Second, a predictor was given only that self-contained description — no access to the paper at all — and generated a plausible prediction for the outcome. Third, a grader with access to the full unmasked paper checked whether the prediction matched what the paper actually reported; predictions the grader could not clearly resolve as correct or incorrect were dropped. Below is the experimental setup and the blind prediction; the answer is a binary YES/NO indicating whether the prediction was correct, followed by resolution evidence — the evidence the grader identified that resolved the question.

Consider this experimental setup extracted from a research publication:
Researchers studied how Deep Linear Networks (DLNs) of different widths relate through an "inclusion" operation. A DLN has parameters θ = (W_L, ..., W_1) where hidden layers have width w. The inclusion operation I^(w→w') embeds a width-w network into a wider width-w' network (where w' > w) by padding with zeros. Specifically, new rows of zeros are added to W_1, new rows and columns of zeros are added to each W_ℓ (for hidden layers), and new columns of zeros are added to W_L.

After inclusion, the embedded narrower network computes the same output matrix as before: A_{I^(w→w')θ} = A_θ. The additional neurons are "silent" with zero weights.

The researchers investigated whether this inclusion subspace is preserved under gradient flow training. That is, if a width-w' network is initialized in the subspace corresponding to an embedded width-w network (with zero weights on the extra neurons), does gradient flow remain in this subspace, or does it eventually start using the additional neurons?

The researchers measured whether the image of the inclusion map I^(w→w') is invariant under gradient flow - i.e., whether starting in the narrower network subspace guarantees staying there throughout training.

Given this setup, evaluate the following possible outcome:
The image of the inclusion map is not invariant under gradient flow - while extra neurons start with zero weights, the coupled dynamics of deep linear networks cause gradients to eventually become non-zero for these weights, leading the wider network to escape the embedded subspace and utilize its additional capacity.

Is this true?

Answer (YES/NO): NO